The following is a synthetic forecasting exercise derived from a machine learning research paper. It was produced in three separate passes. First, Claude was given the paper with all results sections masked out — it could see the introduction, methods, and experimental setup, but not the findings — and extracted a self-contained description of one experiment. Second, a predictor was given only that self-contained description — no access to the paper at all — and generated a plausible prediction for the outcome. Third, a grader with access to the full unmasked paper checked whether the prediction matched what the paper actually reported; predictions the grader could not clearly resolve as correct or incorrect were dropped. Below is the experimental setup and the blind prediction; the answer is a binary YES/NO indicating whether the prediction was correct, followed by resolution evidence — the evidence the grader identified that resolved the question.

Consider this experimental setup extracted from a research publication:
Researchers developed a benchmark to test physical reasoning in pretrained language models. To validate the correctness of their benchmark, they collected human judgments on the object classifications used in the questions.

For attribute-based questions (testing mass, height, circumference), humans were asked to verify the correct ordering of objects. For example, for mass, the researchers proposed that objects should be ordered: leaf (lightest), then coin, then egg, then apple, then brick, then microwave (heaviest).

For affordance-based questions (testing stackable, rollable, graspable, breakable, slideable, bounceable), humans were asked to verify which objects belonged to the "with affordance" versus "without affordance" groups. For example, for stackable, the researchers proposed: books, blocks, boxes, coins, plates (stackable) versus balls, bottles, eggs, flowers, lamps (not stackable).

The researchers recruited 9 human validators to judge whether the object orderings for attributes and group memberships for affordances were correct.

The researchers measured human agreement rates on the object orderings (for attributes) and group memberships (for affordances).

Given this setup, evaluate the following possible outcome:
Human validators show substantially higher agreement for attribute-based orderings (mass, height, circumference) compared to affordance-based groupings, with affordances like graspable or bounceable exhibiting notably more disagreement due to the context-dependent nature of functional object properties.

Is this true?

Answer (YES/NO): NO